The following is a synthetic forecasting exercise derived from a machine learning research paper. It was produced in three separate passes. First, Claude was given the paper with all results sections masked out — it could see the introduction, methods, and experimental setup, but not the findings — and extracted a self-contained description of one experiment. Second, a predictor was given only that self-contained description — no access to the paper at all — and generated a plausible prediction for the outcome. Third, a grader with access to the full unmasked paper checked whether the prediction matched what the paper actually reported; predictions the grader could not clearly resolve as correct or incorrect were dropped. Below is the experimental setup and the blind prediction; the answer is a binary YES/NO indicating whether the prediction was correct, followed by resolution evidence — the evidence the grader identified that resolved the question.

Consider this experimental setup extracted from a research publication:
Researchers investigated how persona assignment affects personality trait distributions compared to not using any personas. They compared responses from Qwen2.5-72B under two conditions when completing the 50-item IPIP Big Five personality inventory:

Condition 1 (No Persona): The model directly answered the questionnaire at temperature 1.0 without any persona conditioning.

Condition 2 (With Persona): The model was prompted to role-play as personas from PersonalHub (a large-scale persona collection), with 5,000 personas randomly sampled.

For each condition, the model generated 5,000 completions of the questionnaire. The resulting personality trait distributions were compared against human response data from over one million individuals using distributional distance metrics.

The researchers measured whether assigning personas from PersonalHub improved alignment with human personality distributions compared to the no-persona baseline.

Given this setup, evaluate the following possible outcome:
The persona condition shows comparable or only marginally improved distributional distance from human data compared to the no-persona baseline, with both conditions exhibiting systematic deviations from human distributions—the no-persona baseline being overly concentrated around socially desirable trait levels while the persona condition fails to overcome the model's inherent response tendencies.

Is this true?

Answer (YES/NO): NO